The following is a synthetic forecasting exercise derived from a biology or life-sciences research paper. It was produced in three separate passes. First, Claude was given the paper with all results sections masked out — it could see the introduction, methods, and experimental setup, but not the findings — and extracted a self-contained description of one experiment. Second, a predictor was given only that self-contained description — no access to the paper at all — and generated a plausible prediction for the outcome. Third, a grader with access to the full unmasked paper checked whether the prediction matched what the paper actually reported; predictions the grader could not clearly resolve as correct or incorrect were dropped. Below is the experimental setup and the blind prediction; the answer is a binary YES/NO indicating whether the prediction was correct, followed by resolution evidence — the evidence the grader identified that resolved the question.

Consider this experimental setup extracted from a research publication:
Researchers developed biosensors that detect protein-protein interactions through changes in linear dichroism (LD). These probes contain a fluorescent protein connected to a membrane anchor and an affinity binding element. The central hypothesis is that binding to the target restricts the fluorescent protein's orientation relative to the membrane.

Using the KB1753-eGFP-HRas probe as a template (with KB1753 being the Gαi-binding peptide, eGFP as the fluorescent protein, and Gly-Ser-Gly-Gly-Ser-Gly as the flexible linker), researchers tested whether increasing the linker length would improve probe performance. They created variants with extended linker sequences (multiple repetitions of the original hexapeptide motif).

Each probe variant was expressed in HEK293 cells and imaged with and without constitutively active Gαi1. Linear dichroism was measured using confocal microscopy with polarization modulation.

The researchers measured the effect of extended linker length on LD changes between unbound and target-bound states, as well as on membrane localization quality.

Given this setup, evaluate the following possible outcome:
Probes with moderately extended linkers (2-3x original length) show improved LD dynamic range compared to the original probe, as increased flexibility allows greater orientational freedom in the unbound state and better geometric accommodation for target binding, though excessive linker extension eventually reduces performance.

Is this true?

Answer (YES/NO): NO